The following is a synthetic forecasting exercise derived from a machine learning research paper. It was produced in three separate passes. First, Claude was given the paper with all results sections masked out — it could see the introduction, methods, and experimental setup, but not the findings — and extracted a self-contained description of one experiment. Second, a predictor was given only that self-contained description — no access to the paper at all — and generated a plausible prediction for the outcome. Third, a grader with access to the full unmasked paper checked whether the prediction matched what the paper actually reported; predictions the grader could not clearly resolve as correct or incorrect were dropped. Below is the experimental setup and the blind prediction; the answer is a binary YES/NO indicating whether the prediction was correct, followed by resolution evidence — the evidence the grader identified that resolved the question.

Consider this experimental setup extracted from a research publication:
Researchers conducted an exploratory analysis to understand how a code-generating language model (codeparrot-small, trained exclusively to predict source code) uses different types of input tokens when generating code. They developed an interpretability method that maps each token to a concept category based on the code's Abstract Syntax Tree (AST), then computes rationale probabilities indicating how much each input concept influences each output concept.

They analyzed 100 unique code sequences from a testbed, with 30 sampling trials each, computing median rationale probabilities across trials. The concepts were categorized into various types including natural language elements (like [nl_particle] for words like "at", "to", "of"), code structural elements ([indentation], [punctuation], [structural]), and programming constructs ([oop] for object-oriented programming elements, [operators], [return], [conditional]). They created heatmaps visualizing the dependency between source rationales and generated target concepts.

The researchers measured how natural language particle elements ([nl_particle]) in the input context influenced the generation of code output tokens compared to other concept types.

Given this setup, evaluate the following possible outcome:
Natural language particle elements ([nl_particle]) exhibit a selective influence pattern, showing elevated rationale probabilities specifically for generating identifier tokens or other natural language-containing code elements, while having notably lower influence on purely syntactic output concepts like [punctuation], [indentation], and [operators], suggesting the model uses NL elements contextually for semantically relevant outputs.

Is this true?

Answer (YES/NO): NO